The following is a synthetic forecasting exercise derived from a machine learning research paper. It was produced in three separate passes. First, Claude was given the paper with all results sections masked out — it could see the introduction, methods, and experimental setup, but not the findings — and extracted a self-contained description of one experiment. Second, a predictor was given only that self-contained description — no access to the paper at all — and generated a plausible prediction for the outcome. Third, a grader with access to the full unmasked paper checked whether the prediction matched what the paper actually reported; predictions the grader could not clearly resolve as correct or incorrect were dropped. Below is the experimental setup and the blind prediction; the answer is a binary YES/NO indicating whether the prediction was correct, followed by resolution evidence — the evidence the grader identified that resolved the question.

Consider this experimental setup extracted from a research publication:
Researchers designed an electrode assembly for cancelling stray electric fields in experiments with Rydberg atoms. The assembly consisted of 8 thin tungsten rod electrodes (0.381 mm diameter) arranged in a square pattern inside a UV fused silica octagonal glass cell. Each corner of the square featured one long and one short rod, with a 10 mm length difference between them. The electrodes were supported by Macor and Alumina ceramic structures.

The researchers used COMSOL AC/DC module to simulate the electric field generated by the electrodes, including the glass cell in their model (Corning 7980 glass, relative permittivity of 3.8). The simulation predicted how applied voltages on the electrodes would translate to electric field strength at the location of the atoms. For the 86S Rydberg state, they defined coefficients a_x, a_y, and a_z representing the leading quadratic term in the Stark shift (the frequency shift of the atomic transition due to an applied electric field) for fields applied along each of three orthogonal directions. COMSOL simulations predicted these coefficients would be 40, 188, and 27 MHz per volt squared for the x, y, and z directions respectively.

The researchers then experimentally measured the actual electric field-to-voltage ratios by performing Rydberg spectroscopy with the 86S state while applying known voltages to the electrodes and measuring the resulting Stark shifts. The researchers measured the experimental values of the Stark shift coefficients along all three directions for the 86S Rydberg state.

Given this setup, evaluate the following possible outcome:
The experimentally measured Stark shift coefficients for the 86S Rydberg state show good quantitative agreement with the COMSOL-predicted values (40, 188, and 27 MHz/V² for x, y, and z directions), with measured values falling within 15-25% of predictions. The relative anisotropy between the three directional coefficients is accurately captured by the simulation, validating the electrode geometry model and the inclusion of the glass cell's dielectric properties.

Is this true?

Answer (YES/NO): NO